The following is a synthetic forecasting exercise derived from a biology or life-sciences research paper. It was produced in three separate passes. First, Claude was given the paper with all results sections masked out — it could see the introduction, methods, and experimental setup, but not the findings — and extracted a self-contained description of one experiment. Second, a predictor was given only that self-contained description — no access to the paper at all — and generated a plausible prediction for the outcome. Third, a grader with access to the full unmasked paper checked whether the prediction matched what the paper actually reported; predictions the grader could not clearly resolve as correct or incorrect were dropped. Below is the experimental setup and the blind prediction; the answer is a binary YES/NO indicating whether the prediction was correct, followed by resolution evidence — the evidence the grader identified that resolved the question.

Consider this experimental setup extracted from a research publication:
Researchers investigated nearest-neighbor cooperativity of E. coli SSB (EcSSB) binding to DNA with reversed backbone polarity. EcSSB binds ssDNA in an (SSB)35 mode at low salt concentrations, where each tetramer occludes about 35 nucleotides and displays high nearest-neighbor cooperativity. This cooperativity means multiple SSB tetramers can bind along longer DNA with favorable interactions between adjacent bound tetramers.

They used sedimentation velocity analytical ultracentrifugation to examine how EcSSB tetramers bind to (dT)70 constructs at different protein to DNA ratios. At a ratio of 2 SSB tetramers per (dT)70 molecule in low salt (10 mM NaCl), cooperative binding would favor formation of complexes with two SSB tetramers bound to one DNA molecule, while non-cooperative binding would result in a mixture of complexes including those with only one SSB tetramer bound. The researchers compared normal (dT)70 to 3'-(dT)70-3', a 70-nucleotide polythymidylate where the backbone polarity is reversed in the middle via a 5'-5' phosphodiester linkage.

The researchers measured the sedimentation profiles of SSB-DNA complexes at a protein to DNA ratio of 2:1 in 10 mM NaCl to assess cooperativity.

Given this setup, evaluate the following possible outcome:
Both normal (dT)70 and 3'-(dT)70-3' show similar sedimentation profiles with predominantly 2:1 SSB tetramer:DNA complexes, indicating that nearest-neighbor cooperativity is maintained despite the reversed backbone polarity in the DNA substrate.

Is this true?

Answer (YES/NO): YES